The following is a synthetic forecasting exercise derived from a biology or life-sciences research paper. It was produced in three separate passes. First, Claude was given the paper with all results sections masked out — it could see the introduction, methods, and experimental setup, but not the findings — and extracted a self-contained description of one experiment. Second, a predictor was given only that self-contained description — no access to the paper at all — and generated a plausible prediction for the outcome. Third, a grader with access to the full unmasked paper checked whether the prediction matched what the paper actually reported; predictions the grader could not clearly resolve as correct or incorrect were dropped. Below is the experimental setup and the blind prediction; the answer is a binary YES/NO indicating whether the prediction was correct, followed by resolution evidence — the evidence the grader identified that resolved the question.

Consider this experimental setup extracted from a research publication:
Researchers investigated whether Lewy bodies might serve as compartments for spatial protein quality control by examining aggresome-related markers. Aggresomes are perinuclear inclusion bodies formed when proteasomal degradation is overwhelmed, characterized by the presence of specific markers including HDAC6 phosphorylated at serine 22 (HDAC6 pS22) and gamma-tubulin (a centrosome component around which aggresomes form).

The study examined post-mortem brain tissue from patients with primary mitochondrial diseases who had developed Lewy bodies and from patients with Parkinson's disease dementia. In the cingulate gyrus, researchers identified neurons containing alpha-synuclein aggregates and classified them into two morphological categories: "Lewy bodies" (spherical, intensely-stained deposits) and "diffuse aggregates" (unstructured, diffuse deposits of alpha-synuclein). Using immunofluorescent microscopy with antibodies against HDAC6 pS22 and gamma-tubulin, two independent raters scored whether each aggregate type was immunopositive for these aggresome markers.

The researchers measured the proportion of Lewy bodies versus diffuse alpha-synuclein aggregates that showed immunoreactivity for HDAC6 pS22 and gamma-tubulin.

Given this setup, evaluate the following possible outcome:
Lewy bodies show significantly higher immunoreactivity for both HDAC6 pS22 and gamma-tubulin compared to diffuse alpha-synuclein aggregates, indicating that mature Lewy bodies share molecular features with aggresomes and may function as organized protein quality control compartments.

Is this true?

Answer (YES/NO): YES